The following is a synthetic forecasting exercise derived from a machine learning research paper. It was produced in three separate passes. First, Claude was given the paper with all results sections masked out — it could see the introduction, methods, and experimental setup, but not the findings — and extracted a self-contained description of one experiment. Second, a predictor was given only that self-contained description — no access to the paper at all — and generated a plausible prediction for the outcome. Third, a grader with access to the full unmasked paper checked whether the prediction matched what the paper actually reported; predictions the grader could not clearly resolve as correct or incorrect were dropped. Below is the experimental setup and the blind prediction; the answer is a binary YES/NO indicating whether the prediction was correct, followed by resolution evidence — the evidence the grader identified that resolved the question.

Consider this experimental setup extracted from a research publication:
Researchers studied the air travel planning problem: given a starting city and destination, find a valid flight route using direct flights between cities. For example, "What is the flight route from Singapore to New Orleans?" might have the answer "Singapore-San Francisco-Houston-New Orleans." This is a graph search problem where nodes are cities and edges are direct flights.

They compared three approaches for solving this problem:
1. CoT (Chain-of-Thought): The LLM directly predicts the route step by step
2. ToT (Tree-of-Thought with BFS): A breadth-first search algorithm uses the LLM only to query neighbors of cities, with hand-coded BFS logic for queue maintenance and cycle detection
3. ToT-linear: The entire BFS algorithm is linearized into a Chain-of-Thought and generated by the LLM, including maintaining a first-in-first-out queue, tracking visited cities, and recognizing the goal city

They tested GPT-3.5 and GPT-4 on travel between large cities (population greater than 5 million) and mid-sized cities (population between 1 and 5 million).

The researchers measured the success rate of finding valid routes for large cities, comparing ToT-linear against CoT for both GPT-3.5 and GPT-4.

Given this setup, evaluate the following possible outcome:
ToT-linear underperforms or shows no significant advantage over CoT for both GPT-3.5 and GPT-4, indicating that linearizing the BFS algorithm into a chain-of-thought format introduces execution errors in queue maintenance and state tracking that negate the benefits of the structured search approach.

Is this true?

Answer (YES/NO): NO